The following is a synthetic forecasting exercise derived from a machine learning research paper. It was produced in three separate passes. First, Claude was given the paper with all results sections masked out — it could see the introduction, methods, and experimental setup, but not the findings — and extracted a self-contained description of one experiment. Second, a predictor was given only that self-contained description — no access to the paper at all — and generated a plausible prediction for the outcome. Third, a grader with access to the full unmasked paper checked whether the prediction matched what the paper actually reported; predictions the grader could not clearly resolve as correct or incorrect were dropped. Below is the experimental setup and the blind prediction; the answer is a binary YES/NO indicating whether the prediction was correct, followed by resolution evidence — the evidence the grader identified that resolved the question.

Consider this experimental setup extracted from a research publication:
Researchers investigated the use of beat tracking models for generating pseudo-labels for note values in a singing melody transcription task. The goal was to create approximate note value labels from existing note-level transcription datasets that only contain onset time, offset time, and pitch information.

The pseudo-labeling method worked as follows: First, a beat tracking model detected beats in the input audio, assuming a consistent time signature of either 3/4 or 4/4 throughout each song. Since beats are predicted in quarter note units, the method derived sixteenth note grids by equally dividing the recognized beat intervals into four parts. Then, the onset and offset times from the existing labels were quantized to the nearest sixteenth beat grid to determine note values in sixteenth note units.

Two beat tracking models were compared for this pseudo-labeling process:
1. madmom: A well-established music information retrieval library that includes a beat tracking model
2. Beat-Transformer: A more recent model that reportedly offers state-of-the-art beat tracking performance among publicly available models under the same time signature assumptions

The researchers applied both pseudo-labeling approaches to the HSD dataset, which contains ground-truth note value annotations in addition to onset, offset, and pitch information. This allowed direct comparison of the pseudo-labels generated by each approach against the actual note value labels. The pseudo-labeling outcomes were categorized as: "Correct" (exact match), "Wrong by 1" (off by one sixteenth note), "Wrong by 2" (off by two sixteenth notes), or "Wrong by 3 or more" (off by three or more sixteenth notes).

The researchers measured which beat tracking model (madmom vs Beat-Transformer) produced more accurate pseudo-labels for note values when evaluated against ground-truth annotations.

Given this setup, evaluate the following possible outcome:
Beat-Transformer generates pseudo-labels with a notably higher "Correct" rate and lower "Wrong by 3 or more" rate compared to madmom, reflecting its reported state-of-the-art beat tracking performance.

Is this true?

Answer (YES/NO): NO